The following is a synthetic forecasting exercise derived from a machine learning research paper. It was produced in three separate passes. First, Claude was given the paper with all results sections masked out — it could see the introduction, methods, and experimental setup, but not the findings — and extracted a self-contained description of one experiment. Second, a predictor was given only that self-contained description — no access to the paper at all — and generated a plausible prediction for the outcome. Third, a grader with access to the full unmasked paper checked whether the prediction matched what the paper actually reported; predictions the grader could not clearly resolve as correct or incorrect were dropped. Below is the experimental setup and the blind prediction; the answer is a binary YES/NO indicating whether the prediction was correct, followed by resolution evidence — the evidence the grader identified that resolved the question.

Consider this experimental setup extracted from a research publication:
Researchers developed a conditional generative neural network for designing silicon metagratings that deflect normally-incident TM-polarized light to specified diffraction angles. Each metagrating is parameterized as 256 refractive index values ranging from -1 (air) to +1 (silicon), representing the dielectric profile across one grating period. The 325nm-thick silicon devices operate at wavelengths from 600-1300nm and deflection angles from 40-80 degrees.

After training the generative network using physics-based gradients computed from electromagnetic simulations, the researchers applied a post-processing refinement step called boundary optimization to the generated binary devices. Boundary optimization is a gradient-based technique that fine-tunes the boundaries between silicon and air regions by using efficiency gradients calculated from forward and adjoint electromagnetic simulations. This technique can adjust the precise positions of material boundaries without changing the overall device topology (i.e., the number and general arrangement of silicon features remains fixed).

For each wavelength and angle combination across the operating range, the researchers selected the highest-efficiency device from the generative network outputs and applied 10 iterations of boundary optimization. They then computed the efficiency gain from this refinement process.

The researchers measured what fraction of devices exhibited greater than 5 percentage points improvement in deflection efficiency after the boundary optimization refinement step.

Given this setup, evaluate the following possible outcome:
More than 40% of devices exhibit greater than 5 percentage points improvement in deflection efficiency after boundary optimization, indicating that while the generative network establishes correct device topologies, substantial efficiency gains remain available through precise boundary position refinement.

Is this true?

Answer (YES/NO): NO